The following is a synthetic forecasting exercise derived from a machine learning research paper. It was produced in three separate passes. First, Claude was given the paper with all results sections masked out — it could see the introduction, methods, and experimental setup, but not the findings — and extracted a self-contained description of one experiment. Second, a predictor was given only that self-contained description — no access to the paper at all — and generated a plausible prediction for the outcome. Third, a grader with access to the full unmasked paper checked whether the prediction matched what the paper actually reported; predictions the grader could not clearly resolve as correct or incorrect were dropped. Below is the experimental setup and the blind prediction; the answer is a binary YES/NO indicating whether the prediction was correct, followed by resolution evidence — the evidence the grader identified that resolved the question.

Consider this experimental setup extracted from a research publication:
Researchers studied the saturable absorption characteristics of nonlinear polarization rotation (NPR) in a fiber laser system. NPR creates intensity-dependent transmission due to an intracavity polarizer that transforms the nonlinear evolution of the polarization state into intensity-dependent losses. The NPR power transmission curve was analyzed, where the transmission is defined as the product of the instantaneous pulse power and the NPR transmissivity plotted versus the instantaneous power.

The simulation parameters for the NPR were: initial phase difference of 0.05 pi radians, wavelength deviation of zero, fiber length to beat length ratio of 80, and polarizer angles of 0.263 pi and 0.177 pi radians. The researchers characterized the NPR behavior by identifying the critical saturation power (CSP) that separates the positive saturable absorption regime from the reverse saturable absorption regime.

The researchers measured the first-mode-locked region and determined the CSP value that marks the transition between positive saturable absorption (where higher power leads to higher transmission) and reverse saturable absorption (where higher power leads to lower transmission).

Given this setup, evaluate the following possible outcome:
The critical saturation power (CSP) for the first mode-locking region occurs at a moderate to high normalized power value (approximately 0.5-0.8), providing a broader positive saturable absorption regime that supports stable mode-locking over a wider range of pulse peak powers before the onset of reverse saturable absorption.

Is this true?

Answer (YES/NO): YES